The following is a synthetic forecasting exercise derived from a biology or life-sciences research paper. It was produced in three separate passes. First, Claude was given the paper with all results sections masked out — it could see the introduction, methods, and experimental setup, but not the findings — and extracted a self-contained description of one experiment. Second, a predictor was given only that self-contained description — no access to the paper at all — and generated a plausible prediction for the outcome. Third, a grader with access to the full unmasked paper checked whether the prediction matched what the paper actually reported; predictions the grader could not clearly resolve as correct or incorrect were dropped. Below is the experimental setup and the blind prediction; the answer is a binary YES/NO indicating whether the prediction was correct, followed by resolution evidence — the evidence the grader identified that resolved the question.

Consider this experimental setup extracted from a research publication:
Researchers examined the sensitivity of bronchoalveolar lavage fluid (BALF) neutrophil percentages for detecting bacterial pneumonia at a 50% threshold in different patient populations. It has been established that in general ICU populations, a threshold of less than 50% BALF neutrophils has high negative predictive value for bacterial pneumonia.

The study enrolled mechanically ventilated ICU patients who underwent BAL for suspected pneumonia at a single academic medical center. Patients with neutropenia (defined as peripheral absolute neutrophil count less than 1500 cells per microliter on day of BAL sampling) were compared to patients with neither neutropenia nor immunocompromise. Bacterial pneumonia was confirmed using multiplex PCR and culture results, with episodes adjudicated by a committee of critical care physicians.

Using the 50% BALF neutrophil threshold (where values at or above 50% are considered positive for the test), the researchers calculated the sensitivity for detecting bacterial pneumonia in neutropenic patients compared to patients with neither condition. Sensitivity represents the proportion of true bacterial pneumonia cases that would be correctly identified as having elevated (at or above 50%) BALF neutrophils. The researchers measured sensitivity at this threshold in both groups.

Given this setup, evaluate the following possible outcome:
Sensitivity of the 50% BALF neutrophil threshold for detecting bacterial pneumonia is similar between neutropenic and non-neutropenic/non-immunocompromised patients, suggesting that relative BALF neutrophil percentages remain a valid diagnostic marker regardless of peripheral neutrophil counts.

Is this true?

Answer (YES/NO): NO